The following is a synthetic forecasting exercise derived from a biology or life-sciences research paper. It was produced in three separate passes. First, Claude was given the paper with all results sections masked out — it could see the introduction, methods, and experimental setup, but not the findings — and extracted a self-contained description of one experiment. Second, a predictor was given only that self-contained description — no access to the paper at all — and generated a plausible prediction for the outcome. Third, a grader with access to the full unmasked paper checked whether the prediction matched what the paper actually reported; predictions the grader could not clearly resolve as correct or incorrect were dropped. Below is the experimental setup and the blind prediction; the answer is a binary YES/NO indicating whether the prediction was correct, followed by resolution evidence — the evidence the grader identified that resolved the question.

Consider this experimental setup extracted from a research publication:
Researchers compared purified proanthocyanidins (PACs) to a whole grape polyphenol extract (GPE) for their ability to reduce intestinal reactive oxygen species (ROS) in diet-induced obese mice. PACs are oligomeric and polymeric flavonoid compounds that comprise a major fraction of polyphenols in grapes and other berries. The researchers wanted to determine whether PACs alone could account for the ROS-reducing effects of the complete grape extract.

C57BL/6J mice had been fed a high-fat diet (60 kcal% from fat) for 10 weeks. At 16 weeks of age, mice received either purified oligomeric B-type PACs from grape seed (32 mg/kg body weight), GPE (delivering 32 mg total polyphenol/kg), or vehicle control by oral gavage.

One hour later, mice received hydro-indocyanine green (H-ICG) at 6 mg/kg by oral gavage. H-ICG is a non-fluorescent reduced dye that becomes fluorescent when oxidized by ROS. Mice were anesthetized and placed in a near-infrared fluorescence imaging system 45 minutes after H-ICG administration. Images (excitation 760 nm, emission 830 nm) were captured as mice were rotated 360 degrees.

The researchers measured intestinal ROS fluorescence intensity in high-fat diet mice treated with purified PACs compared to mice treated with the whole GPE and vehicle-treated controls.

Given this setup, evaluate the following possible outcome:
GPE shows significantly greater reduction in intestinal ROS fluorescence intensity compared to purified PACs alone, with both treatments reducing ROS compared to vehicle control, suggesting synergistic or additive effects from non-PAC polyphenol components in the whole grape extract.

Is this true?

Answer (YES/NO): NO